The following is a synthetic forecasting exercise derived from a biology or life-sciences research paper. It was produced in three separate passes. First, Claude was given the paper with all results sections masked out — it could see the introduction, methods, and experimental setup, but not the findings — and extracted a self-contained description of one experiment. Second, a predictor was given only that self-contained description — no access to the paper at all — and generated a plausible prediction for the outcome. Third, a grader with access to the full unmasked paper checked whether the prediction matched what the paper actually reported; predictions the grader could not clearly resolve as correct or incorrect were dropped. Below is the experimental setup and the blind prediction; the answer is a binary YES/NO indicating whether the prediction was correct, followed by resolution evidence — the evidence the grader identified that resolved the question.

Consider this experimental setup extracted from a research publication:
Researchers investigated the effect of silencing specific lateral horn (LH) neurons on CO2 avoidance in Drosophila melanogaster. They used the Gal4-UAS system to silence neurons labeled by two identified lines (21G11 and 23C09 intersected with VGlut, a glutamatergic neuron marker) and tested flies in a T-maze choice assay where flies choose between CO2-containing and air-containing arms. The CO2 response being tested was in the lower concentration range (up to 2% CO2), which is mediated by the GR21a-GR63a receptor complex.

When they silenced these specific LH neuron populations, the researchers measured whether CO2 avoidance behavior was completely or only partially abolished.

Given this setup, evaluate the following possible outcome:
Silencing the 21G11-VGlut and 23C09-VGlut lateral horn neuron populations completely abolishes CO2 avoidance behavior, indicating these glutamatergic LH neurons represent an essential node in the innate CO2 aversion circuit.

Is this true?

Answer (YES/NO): NO